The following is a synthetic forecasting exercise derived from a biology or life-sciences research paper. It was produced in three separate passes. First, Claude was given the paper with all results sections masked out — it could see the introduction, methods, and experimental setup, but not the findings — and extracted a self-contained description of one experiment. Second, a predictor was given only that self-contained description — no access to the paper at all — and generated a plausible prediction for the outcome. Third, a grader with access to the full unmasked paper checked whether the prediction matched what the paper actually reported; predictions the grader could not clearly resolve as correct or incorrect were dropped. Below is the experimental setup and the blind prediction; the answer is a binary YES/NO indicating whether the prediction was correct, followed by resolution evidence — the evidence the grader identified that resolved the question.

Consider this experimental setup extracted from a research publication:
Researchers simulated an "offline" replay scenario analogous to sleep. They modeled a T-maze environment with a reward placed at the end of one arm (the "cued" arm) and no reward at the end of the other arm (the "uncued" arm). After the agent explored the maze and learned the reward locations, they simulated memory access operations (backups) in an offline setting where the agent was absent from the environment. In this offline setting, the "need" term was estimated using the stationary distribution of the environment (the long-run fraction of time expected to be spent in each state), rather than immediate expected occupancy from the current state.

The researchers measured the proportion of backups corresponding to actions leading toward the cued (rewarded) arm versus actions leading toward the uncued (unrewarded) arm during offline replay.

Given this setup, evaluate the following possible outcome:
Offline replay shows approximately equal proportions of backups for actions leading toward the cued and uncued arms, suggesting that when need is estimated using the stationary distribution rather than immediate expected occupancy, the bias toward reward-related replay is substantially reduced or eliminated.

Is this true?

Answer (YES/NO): NO